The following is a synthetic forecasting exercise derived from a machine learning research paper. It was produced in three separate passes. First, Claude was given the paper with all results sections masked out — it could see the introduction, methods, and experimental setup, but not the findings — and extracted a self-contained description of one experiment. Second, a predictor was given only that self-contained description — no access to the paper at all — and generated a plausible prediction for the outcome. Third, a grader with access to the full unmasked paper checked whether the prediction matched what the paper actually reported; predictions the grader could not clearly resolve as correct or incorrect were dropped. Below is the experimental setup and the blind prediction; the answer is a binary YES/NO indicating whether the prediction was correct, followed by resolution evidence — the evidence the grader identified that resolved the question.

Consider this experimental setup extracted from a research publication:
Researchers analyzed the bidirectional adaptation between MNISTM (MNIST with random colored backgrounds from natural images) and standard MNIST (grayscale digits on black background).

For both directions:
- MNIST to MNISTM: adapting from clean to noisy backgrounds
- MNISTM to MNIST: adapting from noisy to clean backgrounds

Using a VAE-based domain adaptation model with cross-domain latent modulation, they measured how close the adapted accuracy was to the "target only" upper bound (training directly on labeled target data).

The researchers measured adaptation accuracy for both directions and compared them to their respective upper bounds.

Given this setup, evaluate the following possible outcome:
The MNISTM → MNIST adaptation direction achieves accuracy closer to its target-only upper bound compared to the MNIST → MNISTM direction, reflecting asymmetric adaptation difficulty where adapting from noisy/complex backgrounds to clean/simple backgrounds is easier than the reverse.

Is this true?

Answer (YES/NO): NO